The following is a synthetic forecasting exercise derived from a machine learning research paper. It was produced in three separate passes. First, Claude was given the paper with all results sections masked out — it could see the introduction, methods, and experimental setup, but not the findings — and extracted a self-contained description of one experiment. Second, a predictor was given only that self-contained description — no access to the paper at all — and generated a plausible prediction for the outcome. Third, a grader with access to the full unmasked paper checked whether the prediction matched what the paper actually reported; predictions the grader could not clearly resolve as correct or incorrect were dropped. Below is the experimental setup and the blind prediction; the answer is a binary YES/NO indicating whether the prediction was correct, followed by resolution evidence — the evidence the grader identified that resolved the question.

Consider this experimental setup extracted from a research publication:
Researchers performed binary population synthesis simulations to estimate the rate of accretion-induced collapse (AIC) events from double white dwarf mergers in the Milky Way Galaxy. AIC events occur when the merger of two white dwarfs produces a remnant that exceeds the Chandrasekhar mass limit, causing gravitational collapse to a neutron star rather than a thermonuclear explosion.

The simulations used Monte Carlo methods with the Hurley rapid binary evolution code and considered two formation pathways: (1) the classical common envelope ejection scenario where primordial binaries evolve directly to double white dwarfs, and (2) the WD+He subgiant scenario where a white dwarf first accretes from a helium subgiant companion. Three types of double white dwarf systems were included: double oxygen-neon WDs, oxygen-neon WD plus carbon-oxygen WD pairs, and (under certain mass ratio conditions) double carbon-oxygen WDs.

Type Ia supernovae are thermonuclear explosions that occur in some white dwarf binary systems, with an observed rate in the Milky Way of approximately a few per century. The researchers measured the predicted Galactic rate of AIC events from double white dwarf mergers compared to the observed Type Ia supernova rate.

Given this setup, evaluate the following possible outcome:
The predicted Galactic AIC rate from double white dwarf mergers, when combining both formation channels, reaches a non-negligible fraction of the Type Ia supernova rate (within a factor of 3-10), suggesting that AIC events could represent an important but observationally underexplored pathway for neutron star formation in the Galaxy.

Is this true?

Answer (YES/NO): NO